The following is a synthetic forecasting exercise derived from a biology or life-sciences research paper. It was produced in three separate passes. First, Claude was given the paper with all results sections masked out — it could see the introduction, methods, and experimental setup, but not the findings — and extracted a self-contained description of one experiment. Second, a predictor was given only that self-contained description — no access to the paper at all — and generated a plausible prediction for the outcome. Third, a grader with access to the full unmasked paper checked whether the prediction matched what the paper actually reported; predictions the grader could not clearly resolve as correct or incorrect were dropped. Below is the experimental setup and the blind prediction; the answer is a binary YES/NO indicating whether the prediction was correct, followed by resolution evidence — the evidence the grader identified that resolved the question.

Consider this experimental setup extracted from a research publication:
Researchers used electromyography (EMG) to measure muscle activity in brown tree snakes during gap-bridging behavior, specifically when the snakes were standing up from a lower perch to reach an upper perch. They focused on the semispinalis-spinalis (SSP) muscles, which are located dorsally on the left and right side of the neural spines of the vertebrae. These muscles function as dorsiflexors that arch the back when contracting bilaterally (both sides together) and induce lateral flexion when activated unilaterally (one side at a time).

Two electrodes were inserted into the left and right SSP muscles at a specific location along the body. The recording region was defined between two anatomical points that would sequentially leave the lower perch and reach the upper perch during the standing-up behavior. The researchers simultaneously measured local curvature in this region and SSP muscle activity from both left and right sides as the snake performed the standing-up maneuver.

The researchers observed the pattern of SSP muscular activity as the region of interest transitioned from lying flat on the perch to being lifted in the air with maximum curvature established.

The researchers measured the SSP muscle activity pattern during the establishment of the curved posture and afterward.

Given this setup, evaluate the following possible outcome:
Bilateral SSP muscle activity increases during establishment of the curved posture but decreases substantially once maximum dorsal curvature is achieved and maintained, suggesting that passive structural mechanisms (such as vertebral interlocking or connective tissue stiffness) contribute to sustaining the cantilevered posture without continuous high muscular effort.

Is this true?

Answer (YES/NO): YES